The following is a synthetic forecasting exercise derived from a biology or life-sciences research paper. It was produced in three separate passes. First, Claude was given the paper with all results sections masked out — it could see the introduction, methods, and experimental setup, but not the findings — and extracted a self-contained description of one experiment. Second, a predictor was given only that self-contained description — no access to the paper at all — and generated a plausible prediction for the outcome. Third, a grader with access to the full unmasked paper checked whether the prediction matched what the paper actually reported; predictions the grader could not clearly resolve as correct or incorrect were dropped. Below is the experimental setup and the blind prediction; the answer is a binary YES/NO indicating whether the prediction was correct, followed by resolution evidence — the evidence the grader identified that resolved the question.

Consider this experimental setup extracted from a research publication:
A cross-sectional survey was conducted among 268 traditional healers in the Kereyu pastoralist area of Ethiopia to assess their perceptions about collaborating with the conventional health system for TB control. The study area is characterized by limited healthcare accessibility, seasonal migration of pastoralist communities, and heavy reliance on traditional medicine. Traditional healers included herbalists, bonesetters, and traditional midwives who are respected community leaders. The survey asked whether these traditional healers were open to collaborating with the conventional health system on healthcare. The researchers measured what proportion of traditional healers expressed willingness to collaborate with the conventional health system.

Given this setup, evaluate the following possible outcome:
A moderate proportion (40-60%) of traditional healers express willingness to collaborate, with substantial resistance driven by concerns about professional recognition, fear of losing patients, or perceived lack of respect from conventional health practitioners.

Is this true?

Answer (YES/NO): NO